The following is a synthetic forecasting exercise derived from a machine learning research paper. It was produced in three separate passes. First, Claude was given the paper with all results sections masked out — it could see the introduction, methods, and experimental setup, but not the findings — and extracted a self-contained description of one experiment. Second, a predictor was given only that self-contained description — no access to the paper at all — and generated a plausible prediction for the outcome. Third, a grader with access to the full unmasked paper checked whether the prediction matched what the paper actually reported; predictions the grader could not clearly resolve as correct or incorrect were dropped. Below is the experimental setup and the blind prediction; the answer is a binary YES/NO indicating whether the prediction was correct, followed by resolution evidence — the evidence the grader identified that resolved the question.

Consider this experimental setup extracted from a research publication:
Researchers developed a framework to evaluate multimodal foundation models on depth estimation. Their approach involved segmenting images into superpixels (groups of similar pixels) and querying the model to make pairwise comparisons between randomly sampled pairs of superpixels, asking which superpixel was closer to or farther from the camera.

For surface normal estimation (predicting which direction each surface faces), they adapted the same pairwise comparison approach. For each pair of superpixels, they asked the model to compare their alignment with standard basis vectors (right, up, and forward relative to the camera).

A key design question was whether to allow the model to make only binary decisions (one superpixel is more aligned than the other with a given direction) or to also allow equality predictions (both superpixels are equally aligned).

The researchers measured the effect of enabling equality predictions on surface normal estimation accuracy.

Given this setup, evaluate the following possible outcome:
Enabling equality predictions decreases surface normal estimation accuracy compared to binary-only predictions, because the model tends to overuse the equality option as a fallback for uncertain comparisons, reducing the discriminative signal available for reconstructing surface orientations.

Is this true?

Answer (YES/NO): NO